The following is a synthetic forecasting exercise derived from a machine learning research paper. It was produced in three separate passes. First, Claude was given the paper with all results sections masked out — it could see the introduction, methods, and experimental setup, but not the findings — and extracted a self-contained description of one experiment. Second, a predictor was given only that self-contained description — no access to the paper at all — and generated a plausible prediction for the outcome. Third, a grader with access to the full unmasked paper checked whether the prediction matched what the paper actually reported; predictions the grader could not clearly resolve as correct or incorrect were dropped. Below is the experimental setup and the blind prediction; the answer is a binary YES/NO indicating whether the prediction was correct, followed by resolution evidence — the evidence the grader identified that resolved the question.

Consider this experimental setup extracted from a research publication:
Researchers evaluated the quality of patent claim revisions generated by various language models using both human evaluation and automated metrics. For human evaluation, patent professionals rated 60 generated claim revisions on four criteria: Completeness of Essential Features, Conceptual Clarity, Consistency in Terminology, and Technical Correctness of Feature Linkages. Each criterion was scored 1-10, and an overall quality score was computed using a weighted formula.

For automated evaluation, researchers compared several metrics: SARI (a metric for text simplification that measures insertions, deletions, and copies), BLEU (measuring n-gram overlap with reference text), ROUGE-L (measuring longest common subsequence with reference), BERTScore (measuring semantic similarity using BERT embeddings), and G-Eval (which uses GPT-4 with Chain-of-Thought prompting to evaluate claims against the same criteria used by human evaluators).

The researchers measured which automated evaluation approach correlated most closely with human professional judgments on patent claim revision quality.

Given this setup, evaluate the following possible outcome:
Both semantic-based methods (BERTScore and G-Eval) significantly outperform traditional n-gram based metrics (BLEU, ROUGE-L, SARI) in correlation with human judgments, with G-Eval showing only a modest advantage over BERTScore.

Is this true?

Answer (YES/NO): NO